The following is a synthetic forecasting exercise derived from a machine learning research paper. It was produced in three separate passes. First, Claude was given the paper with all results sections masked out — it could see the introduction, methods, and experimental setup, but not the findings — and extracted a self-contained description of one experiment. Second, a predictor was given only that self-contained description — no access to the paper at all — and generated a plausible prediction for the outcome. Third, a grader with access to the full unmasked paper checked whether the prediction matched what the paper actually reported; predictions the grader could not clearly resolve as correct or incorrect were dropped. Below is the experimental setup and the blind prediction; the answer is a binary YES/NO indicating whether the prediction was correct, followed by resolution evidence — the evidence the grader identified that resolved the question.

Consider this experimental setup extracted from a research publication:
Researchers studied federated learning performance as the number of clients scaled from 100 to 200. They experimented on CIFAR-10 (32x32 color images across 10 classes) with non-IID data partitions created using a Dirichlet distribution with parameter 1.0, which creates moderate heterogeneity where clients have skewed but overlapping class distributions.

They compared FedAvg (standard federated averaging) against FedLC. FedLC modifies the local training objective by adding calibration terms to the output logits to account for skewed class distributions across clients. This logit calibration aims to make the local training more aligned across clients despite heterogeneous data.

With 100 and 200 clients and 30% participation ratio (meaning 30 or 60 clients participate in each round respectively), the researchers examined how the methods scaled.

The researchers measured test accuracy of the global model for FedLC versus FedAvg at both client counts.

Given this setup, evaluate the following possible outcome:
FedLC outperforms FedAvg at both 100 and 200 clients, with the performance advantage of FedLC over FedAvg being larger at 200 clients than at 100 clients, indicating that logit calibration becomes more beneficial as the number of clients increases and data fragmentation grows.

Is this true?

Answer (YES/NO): NO